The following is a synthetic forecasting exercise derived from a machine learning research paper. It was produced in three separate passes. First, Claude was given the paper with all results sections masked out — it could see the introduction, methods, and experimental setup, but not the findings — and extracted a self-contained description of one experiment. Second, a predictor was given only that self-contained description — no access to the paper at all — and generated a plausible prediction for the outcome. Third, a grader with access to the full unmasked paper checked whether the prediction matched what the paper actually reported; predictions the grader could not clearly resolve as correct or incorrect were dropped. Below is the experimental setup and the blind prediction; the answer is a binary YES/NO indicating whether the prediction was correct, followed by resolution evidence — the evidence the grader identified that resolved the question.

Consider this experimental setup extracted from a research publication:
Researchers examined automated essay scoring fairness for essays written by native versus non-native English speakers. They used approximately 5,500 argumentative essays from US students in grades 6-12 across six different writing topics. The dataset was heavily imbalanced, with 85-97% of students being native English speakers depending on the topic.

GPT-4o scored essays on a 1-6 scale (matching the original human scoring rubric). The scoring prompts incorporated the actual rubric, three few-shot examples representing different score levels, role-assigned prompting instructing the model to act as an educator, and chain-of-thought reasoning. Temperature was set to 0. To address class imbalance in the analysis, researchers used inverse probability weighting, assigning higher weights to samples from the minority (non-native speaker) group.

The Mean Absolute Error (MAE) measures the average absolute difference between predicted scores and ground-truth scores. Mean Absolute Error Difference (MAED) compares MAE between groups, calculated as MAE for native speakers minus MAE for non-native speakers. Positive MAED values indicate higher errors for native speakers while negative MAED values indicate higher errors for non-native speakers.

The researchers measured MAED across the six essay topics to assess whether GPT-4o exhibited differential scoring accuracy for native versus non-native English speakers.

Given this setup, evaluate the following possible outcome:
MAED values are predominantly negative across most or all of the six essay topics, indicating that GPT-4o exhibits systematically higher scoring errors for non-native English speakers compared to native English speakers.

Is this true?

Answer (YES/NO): NO